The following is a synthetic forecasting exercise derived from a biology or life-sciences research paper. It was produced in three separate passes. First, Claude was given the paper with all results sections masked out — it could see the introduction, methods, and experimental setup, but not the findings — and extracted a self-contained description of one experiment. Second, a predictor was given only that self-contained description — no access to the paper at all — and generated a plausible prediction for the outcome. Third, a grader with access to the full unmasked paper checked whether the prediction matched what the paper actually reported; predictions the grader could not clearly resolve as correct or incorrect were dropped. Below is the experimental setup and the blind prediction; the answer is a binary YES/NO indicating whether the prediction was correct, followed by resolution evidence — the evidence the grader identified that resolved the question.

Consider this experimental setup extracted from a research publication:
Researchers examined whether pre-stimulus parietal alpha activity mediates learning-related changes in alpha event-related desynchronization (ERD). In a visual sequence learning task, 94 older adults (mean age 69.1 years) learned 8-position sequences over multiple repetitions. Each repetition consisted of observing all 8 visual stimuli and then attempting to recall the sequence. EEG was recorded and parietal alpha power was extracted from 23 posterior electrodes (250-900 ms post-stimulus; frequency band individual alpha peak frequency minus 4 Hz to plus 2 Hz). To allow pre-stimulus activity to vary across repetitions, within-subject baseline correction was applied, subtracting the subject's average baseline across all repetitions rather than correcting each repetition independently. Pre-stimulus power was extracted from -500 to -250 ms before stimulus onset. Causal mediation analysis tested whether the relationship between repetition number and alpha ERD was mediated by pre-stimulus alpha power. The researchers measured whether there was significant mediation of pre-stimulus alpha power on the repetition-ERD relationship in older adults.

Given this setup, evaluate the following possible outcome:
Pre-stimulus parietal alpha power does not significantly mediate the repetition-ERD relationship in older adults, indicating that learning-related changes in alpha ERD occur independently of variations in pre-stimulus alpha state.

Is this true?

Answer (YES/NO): NO